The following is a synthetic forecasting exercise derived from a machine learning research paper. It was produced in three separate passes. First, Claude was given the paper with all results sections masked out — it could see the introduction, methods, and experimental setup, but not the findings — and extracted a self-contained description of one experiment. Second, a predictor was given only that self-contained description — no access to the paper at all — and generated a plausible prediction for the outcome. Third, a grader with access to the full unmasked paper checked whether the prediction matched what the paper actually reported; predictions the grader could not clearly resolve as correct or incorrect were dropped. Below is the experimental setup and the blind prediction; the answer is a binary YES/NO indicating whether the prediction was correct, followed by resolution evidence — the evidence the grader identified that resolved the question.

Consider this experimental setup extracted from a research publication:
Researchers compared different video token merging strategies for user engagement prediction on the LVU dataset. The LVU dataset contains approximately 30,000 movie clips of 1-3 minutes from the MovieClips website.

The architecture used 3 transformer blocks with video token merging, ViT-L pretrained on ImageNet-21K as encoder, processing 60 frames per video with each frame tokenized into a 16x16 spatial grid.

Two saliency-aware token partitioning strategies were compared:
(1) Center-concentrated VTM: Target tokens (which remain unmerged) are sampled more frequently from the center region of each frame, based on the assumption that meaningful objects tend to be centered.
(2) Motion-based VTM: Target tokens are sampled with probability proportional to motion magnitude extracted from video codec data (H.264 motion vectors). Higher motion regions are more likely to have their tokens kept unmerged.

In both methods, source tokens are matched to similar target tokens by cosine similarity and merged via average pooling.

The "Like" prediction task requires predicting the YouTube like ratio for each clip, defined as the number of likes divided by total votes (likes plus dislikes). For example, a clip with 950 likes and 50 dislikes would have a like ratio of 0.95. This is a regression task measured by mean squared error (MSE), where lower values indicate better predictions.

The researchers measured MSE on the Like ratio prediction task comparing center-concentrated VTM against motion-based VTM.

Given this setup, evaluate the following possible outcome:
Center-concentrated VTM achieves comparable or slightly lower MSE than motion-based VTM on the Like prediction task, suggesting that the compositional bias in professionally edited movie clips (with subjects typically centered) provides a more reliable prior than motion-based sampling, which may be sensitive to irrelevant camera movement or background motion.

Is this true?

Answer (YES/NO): NO